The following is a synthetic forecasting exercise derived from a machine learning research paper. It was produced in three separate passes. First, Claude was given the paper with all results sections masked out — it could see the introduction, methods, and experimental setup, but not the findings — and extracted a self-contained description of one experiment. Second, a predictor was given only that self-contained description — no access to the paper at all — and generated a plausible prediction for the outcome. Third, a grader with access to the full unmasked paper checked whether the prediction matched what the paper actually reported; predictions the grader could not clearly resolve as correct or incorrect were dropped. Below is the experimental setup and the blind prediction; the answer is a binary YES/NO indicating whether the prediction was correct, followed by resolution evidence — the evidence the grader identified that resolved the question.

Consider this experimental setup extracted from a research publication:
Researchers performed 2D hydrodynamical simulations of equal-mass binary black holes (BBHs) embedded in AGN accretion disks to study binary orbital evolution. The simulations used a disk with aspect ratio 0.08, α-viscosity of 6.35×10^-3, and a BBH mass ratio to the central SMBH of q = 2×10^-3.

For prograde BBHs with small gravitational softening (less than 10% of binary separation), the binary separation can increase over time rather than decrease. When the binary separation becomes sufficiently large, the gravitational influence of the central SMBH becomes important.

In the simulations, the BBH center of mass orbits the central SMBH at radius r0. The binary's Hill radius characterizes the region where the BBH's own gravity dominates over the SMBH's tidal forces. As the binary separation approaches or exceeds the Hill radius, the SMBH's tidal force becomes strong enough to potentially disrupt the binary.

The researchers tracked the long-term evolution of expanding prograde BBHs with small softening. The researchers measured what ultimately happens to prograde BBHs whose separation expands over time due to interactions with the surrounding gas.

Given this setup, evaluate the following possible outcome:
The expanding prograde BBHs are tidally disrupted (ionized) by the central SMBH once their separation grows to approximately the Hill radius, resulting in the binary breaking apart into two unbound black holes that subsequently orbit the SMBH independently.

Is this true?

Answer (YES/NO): NO